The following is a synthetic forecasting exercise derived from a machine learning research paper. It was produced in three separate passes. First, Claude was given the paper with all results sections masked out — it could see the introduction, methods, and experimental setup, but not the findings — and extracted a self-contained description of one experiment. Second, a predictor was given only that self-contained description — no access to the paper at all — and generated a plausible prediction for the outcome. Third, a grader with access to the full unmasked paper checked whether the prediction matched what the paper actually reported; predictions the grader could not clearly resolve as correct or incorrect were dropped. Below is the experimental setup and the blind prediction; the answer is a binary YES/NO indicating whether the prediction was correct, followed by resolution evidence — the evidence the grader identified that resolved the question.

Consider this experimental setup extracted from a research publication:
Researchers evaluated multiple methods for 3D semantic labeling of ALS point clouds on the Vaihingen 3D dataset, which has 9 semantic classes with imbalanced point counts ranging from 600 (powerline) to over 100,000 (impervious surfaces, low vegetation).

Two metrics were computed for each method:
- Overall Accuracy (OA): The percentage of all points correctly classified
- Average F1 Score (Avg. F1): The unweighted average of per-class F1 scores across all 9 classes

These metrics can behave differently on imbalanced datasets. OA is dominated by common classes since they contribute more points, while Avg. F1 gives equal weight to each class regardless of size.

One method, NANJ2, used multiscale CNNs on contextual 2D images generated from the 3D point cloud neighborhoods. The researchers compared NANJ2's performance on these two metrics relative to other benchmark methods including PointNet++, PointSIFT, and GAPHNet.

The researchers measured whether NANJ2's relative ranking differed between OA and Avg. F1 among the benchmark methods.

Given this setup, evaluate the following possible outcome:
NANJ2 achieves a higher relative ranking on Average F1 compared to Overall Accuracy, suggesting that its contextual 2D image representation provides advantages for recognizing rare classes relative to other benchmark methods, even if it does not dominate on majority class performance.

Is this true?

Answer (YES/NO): NO